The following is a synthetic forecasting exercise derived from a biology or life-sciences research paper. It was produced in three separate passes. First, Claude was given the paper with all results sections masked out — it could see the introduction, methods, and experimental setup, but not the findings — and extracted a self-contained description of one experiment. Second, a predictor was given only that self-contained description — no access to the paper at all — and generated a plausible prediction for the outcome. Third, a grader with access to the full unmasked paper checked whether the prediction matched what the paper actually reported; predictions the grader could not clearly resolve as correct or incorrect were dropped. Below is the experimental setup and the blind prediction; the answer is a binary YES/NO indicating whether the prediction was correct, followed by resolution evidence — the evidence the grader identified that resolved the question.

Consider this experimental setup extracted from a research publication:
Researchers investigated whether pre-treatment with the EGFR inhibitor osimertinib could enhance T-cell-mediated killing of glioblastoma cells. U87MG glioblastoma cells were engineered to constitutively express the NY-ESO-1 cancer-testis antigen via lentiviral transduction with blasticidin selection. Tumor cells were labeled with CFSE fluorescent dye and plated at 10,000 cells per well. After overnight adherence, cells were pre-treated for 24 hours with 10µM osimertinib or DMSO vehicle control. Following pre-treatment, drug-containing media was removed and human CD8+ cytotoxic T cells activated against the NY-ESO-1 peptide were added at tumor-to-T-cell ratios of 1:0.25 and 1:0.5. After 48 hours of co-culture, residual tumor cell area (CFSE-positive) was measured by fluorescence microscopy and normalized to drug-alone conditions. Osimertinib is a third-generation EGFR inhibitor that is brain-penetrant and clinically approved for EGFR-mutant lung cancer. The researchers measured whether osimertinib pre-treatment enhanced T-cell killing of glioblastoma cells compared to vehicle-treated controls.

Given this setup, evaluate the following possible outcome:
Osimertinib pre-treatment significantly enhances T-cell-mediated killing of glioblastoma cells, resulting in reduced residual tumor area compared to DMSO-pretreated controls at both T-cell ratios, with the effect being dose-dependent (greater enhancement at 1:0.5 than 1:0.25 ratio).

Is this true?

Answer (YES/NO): NO